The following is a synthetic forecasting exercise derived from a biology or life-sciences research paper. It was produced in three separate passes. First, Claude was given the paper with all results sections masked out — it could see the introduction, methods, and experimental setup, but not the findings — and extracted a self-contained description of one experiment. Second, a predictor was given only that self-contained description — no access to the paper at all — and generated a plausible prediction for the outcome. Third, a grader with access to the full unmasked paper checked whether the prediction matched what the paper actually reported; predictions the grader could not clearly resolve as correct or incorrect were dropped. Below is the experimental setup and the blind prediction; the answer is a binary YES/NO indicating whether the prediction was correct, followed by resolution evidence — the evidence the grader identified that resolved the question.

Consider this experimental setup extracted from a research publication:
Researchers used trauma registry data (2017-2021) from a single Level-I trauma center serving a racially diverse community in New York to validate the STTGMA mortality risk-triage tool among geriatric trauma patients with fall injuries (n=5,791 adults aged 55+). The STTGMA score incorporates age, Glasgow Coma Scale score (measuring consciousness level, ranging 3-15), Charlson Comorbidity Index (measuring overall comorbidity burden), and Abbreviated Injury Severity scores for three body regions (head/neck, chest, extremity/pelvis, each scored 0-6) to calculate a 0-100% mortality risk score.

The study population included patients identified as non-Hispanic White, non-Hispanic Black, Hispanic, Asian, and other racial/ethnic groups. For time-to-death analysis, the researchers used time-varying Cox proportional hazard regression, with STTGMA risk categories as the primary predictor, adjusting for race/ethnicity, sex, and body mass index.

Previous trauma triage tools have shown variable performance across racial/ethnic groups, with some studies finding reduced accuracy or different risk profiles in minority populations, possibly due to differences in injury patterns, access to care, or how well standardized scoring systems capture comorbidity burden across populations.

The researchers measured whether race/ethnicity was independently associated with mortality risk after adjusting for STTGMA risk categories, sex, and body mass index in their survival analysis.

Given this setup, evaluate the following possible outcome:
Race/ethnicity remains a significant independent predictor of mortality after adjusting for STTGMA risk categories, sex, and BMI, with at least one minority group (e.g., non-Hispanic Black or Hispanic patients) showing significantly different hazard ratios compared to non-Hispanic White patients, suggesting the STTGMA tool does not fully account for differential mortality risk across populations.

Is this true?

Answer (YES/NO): NO